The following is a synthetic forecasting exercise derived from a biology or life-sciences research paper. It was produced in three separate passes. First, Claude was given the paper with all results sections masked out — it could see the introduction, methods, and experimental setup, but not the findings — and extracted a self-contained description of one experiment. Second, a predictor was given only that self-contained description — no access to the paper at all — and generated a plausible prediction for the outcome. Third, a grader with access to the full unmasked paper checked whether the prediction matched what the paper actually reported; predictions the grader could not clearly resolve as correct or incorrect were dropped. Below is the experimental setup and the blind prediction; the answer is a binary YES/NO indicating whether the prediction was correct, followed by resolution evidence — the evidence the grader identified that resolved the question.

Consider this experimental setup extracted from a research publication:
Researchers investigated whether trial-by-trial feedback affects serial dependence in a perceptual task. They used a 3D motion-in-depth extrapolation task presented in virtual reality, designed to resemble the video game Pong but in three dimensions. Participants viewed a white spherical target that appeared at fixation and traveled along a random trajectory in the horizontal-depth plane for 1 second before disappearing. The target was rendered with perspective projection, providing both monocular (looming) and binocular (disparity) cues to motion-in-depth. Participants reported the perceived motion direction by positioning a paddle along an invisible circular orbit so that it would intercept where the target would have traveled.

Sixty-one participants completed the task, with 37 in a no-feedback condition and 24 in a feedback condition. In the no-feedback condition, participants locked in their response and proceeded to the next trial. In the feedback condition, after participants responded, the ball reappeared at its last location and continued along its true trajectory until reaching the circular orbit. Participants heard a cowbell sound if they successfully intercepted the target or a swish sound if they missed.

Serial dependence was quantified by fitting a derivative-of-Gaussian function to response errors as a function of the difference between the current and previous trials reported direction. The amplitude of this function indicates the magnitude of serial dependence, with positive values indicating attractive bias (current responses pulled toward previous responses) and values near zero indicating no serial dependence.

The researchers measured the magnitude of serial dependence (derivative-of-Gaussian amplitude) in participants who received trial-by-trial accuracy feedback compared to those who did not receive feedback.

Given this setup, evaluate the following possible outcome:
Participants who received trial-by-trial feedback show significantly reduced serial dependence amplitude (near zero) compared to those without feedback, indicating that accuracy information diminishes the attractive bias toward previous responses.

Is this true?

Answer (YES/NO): NO